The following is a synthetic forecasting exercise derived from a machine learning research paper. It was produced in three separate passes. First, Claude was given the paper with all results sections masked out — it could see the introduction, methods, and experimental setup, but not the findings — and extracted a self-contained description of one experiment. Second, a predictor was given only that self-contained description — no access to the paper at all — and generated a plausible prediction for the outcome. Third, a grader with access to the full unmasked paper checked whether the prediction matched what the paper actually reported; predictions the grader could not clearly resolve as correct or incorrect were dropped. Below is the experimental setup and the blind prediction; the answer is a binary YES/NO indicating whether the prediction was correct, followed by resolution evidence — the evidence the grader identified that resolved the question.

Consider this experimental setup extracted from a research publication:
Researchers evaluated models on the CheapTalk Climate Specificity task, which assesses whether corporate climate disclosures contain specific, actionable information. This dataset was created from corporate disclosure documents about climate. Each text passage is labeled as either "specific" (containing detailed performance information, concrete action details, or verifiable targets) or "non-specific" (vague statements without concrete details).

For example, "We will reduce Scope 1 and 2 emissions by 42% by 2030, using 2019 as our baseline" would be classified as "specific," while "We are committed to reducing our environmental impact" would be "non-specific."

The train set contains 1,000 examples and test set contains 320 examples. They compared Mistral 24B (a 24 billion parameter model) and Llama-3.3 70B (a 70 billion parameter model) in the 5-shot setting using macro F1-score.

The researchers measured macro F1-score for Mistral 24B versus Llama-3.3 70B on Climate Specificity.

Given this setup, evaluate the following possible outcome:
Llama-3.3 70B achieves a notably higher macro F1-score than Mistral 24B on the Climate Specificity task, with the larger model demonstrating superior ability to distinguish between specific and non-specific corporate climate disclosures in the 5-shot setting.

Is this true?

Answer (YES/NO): NO